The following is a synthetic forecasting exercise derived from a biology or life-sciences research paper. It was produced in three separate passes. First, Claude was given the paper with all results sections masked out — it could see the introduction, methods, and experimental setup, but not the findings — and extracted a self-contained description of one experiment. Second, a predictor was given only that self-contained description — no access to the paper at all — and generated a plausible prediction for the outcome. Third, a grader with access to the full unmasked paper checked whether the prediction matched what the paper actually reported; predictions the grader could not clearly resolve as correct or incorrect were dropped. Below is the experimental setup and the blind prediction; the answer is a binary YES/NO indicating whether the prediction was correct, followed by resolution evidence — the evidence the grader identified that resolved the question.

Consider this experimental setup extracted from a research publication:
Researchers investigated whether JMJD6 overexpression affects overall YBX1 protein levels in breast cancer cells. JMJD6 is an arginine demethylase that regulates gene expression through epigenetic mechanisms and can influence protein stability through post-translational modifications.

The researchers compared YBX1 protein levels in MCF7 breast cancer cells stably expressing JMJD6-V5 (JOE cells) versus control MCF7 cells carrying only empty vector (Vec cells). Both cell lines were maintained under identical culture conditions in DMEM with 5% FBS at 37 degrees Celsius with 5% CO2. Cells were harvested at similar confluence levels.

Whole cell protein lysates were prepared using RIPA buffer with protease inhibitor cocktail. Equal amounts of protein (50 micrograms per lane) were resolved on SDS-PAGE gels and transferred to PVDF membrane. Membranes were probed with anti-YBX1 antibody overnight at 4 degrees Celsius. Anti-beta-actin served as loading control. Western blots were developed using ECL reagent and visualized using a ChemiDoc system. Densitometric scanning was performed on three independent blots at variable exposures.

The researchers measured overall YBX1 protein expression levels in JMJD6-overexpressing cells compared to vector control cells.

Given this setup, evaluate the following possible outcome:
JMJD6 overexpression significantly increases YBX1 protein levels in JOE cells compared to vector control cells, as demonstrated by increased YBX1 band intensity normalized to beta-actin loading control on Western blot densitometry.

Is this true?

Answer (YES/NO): YES